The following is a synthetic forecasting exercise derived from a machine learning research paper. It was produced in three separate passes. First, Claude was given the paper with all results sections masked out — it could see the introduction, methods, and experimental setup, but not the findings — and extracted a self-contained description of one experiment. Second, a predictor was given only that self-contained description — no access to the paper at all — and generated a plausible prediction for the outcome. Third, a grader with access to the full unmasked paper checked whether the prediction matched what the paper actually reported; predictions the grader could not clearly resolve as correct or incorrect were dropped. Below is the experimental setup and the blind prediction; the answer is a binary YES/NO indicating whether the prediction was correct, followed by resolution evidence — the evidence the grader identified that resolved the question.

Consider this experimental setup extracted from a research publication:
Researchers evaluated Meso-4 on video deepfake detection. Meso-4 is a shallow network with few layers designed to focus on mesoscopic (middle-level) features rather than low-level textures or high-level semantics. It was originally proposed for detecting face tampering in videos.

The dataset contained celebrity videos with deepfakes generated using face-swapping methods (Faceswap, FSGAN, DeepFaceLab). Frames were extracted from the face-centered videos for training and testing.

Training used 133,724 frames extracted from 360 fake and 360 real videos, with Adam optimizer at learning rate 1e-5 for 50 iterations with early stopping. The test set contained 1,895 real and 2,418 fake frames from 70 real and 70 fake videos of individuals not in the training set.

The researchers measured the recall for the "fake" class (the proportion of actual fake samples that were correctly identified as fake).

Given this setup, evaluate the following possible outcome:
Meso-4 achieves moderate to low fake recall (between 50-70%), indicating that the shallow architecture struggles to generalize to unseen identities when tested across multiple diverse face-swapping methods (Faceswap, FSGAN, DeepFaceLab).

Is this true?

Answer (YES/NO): NO